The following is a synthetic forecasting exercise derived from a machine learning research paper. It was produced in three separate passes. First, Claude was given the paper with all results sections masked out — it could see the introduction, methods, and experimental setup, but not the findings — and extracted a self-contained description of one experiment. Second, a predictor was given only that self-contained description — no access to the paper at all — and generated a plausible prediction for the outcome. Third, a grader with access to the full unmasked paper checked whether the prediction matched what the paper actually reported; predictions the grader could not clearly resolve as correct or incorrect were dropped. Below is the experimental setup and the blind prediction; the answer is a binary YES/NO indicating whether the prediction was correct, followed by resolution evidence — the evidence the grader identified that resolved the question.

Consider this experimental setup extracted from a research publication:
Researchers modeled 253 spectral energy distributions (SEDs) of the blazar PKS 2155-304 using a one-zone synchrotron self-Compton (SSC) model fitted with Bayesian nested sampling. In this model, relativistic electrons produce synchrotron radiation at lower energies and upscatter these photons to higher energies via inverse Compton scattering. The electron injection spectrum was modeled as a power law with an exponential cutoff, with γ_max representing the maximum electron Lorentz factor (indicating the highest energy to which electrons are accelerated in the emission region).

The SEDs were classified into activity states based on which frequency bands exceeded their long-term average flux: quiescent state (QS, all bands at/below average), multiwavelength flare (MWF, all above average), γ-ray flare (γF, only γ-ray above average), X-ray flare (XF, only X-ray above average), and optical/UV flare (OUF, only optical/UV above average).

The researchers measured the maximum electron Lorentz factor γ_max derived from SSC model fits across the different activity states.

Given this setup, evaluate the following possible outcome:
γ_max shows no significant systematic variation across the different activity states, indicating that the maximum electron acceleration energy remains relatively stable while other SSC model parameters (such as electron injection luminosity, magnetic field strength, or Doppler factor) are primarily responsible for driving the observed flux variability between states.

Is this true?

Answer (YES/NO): NO